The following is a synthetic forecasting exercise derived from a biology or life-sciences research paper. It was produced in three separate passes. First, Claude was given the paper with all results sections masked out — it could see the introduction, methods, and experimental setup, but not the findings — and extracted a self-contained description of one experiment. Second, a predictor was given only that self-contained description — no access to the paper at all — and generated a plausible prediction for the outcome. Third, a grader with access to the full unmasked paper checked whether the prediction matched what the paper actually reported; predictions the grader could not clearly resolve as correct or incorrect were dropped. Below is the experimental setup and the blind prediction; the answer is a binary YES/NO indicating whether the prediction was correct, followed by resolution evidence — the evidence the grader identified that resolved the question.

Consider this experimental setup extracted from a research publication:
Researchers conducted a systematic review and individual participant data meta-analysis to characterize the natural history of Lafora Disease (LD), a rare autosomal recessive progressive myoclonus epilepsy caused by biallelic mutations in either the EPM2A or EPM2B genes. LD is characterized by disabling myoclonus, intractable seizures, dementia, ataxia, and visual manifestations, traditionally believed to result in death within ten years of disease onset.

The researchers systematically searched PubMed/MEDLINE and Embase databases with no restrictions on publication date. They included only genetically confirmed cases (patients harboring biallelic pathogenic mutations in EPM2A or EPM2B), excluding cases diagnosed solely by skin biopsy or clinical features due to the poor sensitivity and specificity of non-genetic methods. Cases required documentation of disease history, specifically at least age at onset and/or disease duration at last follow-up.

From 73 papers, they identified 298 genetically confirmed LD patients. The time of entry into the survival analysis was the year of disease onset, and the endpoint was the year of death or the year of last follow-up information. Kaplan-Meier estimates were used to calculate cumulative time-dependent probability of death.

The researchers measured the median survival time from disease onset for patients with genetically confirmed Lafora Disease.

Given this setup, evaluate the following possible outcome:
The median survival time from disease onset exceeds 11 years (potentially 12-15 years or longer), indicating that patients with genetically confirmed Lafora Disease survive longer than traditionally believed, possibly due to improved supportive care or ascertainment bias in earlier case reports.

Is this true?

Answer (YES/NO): NO